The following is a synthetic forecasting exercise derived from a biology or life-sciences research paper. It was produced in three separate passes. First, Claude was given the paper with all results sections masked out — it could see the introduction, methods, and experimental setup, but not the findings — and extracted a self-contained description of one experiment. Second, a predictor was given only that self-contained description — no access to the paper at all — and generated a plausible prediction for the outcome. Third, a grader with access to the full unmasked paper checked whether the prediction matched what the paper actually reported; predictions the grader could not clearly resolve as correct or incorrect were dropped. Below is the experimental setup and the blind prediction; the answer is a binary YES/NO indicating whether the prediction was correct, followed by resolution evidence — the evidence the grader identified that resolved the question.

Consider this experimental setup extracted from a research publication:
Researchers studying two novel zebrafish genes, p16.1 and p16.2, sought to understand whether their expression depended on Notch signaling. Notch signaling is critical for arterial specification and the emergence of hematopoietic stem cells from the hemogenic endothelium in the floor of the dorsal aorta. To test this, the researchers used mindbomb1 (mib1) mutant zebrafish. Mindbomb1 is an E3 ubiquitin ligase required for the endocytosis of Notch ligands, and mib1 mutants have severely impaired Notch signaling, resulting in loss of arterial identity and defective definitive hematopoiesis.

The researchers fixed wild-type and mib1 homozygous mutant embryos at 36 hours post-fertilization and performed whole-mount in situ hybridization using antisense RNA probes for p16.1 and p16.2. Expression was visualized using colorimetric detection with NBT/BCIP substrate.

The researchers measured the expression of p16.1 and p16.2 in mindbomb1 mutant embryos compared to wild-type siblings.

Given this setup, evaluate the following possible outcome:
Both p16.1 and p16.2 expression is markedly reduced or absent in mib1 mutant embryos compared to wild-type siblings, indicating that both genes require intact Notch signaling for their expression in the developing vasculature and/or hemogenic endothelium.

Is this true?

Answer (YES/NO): YES